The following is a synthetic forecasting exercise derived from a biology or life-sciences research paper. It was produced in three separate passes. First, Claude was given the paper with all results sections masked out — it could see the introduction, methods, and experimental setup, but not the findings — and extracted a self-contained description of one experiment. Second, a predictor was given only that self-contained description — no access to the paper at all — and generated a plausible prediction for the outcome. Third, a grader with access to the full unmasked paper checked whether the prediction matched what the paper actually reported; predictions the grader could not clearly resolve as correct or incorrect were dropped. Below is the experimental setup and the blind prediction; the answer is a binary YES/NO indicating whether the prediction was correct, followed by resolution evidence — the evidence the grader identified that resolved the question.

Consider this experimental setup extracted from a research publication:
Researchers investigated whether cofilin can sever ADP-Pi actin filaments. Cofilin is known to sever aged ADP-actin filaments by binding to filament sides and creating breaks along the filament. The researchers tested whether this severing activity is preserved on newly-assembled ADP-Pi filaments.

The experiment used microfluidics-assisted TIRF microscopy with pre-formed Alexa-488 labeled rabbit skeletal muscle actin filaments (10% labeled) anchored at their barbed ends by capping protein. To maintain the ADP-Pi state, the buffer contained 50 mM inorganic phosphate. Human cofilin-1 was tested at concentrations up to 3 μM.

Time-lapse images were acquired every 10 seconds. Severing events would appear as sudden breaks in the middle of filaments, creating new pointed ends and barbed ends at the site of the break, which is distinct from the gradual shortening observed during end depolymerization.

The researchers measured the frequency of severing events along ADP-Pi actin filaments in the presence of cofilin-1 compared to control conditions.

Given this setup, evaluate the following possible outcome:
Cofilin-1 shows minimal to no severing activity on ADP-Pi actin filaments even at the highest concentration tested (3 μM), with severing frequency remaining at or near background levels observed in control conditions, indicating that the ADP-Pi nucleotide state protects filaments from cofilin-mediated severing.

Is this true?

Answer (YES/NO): YES